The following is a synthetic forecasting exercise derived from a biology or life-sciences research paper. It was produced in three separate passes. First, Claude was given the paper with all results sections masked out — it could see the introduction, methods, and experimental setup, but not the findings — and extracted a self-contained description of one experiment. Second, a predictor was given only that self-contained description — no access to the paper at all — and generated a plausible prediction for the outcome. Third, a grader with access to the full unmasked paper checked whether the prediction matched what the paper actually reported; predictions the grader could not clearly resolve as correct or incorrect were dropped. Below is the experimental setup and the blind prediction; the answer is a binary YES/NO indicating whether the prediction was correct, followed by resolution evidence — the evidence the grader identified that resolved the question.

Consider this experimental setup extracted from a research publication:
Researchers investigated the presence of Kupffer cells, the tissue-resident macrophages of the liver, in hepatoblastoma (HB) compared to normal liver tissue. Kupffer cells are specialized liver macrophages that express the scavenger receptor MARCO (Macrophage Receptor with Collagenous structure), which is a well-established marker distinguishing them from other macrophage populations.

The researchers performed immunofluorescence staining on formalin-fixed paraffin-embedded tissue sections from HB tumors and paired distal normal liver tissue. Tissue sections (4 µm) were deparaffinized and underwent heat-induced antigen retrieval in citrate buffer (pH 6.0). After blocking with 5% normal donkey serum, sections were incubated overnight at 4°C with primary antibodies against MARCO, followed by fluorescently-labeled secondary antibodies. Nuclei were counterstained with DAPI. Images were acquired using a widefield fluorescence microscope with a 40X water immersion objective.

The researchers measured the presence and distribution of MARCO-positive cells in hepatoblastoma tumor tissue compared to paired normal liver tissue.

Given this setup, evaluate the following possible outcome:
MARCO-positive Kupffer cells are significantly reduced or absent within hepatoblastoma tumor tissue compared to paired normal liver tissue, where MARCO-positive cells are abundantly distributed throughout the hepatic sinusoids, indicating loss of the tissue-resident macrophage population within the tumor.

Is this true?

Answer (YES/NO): YES